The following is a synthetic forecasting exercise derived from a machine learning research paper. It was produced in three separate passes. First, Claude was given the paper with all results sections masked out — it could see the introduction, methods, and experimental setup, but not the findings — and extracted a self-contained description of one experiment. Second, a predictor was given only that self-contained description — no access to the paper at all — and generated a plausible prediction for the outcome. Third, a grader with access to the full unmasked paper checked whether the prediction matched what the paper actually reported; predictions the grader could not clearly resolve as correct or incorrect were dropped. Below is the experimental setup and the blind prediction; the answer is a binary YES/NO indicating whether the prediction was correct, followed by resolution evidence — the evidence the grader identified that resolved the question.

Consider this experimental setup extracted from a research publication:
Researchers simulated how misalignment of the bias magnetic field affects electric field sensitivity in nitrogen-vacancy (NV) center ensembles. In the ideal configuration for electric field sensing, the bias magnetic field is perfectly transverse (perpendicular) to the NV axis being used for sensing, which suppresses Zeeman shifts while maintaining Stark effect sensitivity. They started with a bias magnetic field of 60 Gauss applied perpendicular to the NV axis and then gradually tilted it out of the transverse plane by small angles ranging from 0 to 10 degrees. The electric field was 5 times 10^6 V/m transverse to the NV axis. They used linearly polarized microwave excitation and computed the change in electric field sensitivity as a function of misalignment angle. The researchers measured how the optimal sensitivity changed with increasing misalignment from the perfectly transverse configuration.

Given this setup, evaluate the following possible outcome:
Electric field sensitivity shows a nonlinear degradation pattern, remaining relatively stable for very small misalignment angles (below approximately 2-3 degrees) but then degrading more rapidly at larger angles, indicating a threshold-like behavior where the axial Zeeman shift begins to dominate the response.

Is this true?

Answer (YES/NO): NO